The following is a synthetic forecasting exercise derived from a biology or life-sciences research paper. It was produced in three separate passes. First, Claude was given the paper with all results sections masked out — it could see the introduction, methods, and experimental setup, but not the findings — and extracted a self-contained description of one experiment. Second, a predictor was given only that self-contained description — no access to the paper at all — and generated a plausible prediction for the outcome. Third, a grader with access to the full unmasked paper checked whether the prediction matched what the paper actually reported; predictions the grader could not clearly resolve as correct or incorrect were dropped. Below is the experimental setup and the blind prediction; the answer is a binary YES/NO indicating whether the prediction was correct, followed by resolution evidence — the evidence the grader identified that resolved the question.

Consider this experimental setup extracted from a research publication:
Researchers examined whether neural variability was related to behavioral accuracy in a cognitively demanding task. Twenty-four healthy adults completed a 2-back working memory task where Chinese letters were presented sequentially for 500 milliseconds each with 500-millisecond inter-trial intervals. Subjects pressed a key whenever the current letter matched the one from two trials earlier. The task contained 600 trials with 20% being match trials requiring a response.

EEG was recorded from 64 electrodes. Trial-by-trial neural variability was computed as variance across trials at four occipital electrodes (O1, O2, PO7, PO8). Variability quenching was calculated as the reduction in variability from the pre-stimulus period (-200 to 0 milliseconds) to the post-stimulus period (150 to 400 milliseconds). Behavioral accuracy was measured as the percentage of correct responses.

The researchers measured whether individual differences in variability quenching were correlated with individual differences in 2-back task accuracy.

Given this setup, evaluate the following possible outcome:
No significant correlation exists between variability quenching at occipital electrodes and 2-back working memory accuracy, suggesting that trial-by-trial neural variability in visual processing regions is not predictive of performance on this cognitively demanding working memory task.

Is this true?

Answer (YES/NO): NO